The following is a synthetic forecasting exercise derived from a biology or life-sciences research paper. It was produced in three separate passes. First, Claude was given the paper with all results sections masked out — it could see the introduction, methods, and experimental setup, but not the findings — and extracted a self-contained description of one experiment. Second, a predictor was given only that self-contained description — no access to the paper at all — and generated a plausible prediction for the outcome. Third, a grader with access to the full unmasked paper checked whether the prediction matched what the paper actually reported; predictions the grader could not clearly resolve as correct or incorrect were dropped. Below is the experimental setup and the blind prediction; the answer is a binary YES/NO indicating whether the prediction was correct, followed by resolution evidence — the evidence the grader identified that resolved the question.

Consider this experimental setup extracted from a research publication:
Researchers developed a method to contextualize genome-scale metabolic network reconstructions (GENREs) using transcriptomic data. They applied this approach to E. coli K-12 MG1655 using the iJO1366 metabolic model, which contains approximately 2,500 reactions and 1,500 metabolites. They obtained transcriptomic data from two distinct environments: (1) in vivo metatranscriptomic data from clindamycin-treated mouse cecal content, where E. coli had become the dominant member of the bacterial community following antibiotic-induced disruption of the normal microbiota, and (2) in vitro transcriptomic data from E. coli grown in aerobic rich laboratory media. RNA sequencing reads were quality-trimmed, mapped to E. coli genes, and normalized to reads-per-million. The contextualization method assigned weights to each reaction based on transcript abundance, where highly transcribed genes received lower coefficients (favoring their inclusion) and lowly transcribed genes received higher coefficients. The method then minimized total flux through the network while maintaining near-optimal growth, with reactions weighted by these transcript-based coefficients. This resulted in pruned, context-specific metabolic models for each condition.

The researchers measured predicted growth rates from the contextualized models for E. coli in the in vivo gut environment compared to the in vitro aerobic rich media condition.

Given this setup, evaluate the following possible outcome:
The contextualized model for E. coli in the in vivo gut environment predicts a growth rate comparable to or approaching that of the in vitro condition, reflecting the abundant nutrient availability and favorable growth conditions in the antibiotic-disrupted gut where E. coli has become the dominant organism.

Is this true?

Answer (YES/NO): NO